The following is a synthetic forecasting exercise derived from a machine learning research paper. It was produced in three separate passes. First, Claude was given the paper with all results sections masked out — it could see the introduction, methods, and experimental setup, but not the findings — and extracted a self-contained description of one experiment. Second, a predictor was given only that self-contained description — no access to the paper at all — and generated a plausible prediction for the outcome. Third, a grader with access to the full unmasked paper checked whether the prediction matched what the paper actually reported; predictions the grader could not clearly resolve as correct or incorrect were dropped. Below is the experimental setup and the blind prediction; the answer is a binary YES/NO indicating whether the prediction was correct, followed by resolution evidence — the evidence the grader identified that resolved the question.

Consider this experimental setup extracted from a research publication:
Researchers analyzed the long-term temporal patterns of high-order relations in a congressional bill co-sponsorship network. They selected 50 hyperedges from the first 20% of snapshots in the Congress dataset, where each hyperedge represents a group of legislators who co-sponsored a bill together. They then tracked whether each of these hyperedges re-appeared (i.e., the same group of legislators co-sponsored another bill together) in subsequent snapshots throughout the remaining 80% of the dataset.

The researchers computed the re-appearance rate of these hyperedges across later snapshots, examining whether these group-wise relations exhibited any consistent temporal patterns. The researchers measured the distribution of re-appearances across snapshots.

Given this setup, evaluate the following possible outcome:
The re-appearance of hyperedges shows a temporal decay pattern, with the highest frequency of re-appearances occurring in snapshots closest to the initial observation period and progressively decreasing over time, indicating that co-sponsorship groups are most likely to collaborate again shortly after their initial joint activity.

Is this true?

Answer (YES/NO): NO